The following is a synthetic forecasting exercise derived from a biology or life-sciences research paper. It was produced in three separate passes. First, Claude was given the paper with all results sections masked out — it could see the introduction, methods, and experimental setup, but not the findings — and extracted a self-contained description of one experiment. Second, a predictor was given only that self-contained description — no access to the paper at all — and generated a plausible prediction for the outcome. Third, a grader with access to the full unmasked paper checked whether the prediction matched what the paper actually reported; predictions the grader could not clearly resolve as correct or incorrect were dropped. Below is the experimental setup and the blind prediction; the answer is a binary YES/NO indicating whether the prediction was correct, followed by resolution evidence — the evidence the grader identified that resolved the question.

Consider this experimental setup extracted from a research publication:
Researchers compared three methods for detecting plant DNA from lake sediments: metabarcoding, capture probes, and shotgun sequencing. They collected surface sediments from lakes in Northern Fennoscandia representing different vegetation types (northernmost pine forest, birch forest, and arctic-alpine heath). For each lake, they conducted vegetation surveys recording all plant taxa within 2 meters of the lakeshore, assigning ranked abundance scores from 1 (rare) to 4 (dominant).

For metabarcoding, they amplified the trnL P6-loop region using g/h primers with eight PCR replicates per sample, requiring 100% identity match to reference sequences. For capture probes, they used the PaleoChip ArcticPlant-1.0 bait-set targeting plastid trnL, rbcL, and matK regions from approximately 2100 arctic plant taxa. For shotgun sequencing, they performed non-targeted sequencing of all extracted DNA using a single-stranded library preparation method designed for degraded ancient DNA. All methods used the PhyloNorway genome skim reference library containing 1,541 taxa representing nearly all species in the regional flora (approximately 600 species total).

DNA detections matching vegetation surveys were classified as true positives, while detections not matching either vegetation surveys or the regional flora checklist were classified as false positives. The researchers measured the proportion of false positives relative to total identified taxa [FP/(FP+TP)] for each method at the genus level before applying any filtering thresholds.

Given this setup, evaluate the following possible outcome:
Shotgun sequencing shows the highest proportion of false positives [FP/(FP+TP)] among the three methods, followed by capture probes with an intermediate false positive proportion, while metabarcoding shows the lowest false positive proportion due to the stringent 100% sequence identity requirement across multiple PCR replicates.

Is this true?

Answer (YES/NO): YES